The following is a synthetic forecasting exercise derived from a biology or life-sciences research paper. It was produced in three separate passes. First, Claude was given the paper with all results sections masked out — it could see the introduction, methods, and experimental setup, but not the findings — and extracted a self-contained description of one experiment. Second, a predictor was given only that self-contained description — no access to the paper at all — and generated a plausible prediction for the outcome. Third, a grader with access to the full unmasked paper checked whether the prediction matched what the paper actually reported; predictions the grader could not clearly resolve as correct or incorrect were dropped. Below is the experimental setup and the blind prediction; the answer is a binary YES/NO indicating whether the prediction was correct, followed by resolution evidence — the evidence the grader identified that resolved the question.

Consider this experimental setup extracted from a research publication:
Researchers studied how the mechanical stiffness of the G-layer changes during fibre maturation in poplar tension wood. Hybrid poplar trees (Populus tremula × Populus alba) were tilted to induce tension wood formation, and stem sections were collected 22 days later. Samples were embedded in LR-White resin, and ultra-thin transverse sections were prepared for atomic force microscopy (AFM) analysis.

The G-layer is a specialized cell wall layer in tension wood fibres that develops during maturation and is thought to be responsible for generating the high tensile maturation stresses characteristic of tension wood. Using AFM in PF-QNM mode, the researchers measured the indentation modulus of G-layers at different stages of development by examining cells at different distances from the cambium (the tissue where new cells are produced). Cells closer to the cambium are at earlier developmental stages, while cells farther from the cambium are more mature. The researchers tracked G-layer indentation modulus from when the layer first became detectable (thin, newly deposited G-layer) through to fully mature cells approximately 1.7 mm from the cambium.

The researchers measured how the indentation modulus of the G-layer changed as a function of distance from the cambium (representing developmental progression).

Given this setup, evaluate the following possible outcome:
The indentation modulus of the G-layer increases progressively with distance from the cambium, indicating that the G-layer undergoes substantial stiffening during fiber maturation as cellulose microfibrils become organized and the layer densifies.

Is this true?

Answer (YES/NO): NO